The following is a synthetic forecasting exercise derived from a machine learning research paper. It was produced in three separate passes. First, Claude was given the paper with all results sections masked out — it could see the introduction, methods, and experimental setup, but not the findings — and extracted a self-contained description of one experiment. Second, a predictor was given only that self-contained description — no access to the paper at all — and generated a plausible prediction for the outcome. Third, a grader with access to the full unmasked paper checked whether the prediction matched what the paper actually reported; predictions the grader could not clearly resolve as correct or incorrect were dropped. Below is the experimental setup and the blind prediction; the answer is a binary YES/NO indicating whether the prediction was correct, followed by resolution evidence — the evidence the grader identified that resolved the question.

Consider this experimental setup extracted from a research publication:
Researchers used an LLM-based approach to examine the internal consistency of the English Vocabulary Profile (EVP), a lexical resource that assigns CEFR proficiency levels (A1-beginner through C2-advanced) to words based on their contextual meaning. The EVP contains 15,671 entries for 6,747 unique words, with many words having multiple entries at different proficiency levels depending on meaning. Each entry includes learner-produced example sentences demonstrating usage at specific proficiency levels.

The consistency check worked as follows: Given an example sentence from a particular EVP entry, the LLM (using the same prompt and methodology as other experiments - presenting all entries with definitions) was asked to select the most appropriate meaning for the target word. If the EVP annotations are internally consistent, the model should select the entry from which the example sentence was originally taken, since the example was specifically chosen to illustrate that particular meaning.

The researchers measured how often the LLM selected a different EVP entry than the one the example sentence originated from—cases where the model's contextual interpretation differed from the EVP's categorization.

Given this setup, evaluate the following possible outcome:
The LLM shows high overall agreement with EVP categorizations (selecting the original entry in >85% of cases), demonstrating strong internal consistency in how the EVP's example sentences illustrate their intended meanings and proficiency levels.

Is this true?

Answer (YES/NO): NO